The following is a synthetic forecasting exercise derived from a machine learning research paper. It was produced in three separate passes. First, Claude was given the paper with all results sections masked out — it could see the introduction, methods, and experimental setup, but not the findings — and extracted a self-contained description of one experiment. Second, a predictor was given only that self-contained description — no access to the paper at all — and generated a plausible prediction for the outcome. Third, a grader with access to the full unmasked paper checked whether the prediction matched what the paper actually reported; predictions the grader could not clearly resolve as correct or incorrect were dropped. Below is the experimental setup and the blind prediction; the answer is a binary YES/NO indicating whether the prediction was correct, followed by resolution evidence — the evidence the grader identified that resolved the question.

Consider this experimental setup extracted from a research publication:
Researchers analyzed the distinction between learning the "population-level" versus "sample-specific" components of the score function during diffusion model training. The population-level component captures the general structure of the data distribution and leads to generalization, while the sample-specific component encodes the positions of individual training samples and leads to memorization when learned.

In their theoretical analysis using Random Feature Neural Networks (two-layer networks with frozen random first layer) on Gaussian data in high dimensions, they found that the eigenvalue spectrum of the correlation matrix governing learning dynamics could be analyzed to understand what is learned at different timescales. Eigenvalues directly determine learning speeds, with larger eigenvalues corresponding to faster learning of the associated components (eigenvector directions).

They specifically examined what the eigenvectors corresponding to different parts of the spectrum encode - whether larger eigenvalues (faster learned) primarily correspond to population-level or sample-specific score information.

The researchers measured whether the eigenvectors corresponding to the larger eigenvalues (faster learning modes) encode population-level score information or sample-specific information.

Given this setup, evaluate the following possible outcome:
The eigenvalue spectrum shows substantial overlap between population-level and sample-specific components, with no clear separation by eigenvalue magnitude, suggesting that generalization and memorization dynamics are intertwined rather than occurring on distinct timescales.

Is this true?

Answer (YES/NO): NO